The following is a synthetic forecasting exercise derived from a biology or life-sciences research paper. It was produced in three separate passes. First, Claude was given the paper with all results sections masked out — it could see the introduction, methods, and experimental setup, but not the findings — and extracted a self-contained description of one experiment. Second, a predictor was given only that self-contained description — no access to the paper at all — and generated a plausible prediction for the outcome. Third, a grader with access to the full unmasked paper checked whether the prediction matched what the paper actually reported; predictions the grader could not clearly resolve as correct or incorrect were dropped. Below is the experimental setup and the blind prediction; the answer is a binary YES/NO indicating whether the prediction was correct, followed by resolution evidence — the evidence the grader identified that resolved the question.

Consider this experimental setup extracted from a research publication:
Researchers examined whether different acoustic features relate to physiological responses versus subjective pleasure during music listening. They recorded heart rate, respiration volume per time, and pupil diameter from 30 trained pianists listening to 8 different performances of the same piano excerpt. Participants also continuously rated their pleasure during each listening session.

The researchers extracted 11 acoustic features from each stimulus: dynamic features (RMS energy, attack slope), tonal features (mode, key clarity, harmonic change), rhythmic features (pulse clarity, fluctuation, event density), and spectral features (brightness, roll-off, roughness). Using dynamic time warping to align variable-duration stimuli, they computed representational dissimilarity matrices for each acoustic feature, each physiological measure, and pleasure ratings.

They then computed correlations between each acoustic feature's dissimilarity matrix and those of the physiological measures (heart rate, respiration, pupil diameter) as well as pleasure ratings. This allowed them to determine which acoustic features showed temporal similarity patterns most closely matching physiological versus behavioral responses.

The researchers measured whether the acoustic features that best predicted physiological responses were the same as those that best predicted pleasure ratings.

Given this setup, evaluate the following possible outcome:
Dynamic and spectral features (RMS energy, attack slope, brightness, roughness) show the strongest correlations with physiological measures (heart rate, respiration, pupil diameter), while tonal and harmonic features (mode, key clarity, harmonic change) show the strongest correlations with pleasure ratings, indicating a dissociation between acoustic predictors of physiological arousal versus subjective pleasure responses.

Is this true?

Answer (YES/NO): NO